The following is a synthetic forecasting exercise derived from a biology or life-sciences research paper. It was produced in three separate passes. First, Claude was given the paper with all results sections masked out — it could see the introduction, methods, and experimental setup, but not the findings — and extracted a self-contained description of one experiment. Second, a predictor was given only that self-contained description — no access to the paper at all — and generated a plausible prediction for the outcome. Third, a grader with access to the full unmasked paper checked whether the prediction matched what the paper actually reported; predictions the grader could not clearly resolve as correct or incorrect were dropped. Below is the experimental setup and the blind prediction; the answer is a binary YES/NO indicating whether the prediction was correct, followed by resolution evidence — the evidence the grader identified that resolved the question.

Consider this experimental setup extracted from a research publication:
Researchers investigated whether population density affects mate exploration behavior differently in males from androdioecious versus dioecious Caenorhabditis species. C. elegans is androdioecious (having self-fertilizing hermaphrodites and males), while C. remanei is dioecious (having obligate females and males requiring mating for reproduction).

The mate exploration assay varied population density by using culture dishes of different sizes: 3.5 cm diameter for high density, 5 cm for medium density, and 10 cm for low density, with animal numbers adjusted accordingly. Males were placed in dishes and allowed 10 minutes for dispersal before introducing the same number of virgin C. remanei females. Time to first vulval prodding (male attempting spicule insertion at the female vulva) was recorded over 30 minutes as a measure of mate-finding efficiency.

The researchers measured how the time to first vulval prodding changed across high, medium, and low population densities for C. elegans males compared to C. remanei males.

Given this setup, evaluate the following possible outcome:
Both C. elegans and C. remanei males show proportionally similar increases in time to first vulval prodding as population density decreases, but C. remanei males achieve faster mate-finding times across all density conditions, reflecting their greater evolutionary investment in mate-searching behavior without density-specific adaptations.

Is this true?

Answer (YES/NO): NO